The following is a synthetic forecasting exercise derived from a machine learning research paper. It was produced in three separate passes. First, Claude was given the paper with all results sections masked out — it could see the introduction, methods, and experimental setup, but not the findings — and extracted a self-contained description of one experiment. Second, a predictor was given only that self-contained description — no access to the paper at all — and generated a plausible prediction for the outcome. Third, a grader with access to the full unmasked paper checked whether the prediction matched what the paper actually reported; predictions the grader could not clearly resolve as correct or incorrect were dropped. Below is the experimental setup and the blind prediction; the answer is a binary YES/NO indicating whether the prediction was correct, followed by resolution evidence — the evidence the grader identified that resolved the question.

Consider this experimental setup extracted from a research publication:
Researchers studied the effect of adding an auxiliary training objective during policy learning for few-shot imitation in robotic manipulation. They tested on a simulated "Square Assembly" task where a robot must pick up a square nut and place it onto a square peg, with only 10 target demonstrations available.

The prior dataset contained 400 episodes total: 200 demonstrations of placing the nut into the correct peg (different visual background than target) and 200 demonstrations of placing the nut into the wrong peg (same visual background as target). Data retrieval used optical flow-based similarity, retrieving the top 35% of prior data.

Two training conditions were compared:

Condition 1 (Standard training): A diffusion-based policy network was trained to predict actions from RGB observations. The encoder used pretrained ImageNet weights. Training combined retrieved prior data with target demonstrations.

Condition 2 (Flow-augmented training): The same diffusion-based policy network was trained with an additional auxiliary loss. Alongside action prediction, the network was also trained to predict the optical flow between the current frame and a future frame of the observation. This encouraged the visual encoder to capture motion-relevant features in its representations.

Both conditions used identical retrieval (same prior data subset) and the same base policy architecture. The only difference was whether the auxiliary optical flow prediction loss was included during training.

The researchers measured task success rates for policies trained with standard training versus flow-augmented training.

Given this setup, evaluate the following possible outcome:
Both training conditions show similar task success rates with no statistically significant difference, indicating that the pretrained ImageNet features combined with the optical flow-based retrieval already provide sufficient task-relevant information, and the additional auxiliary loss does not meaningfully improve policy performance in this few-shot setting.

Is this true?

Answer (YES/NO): NO